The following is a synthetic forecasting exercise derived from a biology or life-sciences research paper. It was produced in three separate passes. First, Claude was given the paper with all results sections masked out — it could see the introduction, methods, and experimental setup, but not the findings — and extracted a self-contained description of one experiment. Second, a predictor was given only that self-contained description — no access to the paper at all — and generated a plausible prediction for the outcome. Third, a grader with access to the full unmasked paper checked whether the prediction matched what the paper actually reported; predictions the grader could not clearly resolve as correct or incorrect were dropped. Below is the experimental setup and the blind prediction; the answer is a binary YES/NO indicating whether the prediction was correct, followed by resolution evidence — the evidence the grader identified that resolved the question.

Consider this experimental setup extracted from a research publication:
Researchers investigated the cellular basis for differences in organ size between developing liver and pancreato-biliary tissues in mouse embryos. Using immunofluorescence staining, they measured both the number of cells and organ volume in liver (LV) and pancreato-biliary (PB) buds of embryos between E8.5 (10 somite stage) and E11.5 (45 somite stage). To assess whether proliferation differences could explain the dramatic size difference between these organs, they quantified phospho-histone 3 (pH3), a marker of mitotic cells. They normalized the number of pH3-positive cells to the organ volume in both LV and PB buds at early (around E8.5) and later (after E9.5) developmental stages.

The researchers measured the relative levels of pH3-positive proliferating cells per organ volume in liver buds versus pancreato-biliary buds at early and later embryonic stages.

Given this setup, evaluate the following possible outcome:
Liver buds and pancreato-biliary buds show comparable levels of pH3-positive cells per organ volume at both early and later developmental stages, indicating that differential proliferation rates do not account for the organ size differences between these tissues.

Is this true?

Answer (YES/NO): NO